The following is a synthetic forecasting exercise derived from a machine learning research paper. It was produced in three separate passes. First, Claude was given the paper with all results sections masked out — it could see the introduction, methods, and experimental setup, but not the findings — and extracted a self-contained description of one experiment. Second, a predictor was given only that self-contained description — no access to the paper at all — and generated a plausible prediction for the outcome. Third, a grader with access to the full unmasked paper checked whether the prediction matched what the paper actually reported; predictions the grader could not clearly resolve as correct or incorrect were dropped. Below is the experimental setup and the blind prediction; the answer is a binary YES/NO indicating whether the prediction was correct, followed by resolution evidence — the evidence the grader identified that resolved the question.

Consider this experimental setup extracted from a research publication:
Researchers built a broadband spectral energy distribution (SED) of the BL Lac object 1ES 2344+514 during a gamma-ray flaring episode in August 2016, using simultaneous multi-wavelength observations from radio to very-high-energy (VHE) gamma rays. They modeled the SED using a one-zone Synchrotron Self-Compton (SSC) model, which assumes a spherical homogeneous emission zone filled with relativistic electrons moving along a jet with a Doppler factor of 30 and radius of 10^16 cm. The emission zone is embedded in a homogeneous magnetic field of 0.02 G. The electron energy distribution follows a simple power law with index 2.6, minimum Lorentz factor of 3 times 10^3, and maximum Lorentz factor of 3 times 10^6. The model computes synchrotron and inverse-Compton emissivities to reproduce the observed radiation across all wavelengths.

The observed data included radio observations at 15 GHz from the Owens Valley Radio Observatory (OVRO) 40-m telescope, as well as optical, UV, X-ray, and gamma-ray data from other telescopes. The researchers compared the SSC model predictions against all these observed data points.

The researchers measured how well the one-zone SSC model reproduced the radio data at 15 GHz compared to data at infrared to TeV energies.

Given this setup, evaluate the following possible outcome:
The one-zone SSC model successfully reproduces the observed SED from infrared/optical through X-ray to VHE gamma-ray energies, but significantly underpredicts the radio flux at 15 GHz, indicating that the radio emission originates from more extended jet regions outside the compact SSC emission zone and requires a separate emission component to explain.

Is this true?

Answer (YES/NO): YES